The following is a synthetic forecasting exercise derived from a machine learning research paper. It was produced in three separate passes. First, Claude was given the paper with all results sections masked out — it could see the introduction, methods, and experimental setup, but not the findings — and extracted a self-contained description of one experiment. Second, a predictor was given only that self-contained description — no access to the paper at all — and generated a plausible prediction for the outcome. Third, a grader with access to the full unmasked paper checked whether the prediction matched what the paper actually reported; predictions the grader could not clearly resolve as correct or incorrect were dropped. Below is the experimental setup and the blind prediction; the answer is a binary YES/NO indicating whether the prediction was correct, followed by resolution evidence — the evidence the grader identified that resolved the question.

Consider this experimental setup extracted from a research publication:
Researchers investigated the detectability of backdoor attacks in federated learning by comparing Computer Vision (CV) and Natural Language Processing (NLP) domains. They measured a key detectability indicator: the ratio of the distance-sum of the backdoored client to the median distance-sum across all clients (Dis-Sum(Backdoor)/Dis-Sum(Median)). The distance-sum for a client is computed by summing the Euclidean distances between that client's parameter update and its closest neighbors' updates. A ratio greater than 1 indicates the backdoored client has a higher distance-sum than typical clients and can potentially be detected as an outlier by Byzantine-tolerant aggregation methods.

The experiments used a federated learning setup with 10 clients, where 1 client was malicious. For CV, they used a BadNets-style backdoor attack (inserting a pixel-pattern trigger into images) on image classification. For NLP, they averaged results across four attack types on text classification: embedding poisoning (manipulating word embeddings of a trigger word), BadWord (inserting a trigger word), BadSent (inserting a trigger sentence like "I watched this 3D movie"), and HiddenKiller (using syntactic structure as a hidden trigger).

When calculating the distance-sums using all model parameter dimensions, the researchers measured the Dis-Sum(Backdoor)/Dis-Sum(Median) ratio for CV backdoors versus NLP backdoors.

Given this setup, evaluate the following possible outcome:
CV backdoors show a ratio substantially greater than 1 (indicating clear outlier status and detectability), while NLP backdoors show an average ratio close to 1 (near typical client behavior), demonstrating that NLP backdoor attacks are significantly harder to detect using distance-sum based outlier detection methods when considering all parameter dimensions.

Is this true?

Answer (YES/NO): NO